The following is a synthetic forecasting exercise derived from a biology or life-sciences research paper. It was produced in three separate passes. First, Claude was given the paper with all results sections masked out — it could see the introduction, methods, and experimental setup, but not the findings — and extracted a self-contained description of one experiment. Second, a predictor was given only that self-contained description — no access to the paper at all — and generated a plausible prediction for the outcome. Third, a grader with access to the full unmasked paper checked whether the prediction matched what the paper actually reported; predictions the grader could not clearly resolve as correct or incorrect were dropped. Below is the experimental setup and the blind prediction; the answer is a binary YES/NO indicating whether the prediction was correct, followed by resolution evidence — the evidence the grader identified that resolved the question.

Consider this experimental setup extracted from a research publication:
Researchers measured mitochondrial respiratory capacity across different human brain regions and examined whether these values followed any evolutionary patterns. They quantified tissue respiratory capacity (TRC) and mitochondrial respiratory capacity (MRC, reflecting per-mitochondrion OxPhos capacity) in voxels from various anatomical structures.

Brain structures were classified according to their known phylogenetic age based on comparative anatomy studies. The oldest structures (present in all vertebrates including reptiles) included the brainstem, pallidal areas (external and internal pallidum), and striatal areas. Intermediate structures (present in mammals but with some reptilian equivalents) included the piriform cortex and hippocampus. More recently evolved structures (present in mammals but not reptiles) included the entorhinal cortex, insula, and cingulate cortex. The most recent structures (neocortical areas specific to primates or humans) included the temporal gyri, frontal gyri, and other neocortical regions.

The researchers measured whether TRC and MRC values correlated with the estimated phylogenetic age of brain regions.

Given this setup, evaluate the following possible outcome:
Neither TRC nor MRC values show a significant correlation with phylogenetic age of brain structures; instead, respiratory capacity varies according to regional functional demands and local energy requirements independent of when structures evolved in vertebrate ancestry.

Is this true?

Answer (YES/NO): NO